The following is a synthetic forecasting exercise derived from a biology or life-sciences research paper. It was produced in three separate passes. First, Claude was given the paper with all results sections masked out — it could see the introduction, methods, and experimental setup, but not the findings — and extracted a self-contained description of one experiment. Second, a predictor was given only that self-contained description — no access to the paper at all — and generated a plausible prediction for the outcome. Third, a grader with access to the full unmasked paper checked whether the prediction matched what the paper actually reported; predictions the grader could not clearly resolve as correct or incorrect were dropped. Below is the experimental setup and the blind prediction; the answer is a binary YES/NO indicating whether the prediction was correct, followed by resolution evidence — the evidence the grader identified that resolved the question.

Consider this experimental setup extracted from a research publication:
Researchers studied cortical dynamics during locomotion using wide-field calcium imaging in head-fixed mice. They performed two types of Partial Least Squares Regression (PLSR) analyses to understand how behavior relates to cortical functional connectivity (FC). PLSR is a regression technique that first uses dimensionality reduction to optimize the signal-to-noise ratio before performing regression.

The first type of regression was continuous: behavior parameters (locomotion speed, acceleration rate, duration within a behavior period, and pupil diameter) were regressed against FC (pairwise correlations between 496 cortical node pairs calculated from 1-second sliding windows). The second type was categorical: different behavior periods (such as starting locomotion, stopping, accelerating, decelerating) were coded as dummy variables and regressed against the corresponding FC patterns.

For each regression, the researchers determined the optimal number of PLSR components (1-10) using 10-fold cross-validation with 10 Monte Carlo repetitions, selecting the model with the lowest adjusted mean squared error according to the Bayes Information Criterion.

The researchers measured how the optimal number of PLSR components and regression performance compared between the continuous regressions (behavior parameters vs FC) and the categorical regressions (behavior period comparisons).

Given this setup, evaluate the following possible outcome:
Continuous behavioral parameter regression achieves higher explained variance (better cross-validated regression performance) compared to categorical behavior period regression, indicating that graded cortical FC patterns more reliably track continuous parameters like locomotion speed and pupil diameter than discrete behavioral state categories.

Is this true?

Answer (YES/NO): YES